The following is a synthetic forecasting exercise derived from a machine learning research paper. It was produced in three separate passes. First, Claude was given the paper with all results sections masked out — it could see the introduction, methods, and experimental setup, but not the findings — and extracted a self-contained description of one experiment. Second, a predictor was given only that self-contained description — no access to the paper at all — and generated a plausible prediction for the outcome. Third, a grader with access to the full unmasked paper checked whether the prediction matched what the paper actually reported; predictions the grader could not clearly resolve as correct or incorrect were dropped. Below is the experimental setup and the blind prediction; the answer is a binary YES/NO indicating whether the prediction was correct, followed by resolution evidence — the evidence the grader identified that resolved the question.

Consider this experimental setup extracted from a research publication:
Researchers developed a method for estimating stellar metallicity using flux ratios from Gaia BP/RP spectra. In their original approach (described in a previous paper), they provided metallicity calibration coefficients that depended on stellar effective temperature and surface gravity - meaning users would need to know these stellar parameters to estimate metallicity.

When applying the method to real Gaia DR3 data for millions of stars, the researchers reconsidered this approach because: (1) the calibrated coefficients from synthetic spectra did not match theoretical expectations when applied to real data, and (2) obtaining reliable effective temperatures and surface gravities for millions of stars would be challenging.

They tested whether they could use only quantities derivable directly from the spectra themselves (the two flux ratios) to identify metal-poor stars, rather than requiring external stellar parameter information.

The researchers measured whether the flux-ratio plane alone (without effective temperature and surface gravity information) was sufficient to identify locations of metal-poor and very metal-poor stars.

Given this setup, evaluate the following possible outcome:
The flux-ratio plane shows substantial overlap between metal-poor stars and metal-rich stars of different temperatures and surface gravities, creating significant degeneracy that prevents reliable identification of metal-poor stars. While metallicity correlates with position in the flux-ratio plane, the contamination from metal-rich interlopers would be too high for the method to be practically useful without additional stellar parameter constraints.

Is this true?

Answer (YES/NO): NO